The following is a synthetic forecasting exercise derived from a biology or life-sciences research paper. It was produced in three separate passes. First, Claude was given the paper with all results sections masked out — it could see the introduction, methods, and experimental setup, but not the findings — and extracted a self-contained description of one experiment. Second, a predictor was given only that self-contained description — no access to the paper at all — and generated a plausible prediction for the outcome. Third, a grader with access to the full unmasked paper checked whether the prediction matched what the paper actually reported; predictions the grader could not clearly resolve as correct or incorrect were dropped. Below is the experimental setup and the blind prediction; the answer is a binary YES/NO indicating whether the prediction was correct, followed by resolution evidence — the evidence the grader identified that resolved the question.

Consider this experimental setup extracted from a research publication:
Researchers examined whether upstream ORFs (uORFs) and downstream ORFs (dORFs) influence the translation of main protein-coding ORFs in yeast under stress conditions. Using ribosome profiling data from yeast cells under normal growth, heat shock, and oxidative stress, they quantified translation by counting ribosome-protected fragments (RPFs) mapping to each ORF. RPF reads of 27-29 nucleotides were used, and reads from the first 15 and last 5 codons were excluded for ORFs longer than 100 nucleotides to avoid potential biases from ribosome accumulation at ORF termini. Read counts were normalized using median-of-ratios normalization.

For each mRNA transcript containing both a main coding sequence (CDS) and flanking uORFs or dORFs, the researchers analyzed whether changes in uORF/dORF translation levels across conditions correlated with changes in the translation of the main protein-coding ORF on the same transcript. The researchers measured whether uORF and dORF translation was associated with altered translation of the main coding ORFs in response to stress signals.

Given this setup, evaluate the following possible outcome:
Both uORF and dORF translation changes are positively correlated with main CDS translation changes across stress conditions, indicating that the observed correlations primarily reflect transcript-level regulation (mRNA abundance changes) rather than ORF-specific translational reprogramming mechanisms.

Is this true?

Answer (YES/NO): NO